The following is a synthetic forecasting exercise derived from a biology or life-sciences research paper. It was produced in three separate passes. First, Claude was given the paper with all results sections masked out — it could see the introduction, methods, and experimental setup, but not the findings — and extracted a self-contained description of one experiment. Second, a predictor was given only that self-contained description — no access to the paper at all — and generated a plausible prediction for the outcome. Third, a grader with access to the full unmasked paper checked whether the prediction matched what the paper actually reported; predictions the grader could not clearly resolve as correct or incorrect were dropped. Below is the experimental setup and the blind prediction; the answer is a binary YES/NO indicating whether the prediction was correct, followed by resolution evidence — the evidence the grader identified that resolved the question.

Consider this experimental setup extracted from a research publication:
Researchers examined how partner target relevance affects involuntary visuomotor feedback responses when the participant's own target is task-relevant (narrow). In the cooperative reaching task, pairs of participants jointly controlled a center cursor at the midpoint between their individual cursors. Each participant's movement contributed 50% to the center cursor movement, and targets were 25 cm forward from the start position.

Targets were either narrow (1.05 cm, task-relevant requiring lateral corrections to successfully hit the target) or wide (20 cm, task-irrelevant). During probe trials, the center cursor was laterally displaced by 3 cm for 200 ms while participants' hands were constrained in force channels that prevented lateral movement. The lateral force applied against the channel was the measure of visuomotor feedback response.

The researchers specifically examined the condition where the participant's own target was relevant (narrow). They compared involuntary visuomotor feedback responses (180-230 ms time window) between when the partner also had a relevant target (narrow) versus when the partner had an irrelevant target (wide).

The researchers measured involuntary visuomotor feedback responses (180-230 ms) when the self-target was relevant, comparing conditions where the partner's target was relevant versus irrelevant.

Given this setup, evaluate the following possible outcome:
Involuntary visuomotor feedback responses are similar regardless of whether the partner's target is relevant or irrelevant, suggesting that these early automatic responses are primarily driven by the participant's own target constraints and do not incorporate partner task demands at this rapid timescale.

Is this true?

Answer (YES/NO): NO